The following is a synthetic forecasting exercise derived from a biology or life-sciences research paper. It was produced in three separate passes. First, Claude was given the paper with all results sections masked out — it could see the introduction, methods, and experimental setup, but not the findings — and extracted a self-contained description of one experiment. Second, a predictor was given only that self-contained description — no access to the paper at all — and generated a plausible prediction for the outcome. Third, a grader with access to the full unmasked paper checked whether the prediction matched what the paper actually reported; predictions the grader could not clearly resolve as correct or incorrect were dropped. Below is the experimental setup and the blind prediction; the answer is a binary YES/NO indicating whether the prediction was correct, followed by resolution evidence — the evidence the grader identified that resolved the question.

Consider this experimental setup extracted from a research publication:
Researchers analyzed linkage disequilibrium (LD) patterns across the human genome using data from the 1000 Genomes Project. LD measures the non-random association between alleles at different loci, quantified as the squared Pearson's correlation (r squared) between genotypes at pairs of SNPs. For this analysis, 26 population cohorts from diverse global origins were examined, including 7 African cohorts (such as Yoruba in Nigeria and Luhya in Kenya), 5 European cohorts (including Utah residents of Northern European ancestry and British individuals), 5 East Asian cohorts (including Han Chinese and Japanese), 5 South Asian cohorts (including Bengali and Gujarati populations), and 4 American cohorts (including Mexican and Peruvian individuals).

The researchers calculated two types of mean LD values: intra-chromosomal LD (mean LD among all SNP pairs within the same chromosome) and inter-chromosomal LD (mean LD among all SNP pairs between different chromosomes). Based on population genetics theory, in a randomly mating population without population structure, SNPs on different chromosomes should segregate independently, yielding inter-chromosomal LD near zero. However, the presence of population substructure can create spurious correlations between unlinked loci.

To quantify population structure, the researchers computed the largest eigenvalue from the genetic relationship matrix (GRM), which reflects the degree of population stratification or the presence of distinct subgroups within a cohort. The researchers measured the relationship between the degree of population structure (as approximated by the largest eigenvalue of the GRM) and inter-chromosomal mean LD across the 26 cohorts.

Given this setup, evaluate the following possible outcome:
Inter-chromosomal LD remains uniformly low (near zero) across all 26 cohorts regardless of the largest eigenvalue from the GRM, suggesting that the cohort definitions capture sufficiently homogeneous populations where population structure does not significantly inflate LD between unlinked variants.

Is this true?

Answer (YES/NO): NO